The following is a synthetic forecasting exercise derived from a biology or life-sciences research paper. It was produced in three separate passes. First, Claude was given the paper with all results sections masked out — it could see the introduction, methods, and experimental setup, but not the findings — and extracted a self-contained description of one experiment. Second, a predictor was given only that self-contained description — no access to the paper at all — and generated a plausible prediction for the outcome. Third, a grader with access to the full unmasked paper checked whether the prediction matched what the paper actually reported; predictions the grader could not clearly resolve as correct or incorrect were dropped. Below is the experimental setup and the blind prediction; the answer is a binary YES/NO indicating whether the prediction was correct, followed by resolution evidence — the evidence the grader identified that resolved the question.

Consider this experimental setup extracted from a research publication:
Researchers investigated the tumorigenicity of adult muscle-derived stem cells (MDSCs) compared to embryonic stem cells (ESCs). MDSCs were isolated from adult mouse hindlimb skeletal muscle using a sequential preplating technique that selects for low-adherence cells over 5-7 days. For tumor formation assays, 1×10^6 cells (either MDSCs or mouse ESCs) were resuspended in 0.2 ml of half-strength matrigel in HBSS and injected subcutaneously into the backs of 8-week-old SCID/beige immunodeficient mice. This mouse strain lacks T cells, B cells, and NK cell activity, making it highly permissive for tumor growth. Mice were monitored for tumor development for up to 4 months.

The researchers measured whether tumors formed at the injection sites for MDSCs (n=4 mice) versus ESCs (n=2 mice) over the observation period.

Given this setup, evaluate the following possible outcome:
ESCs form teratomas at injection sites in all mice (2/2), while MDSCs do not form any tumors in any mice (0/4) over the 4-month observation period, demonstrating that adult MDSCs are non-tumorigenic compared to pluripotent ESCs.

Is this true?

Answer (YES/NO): YES